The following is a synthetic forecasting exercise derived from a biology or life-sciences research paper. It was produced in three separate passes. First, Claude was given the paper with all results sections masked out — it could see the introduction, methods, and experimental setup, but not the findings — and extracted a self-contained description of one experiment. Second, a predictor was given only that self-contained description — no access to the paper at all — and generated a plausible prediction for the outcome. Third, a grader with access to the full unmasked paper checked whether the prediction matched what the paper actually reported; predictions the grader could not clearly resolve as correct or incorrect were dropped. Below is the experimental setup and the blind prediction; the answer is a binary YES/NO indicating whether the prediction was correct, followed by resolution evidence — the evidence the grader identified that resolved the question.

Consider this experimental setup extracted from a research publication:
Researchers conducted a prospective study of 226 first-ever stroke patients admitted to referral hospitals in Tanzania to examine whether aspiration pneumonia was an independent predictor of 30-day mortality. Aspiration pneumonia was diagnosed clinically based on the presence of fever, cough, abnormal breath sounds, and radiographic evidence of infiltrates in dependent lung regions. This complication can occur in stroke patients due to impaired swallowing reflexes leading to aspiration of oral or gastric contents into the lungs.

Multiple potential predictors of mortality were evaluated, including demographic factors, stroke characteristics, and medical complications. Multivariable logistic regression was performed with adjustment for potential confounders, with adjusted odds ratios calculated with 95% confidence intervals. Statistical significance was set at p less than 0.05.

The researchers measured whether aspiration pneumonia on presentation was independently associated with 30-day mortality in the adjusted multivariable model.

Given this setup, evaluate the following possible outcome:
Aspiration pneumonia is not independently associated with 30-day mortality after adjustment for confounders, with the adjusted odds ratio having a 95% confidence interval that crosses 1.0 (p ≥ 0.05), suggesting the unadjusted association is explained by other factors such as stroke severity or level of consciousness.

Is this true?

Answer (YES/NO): NO